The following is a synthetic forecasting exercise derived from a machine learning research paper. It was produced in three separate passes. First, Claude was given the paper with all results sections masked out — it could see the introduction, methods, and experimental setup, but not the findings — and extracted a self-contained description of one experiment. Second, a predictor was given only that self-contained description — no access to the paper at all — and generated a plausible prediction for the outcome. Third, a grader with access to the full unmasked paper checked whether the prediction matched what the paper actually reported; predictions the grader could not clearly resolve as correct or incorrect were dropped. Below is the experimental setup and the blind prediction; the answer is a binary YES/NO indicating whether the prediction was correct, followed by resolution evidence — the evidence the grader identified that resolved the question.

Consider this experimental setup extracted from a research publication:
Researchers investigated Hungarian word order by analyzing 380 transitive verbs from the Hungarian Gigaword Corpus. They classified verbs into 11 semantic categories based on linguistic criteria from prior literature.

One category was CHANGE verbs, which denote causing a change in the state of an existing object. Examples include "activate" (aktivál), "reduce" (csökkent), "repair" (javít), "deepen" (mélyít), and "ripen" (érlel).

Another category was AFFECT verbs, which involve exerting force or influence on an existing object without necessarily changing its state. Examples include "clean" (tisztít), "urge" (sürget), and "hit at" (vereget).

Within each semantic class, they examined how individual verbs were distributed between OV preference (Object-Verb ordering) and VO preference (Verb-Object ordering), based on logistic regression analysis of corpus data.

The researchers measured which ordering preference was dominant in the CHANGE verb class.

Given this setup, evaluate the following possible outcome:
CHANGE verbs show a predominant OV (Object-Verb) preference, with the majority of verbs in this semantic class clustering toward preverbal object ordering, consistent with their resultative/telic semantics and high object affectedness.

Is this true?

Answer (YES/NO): NO